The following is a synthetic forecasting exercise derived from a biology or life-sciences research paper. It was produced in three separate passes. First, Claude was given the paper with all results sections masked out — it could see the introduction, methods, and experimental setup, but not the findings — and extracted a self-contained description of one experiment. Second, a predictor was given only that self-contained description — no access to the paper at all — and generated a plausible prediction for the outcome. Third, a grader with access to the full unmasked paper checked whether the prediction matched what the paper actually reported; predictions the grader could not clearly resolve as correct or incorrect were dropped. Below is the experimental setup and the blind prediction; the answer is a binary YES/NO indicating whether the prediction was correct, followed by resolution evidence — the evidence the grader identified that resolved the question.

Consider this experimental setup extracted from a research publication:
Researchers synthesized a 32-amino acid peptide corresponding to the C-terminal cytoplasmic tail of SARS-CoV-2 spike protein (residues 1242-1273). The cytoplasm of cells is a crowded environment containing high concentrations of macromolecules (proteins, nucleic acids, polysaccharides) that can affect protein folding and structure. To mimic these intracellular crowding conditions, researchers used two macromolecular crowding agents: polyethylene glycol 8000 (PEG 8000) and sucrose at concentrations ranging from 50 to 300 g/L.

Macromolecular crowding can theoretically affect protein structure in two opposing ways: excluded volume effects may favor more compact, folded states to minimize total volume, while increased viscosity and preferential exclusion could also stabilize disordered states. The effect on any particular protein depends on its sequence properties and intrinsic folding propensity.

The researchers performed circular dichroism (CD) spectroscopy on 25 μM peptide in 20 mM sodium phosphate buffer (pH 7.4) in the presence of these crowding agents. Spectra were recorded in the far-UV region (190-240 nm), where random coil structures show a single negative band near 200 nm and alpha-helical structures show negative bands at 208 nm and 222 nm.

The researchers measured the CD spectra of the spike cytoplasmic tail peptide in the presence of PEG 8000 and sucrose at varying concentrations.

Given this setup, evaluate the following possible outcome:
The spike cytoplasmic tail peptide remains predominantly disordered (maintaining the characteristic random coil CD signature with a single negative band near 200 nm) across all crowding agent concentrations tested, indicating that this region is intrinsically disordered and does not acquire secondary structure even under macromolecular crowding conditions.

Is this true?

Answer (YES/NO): YES